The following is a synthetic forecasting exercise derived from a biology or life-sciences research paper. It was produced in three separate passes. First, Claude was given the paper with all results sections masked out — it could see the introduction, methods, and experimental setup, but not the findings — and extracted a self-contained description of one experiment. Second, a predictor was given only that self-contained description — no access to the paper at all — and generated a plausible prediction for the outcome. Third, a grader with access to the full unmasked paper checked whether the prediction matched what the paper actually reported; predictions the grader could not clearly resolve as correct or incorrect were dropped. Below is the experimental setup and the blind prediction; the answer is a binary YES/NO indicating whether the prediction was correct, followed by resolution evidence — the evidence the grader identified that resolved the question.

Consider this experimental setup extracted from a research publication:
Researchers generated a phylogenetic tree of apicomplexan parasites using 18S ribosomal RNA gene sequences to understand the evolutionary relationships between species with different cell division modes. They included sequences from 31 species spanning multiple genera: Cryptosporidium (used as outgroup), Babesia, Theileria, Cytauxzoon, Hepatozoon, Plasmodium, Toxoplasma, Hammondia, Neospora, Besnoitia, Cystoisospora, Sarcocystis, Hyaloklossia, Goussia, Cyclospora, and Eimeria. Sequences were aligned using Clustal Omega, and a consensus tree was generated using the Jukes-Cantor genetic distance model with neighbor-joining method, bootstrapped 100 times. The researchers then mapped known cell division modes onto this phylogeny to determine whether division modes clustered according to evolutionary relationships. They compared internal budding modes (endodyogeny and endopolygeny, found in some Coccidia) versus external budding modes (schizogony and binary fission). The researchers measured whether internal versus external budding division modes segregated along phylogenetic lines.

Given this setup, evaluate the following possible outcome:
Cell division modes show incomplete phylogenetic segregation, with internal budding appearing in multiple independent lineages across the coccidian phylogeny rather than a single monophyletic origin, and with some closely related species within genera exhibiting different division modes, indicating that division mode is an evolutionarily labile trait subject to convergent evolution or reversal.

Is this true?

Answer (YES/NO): NO